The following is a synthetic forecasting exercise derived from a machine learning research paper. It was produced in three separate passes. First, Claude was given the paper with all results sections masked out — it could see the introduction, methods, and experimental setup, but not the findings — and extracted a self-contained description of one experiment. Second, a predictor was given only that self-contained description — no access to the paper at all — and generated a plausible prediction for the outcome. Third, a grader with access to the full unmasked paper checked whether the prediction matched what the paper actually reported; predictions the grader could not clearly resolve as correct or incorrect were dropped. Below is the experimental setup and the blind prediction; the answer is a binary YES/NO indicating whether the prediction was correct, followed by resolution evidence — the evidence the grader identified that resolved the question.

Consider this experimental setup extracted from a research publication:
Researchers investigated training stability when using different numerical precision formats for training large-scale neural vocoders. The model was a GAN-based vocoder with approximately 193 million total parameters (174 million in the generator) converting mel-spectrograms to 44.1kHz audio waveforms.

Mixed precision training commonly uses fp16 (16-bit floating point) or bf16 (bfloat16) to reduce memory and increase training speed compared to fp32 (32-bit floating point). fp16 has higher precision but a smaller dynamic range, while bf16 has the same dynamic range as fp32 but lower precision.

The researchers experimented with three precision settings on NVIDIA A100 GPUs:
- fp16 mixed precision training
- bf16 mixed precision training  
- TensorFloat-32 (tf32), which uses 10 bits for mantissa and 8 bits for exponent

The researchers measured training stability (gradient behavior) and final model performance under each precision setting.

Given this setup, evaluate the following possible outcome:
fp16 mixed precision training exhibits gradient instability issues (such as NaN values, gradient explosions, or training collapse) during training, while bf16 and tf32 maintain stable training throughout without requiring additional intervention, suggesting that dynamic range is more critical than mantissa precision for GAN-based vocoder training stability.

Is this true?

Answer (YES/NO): YES